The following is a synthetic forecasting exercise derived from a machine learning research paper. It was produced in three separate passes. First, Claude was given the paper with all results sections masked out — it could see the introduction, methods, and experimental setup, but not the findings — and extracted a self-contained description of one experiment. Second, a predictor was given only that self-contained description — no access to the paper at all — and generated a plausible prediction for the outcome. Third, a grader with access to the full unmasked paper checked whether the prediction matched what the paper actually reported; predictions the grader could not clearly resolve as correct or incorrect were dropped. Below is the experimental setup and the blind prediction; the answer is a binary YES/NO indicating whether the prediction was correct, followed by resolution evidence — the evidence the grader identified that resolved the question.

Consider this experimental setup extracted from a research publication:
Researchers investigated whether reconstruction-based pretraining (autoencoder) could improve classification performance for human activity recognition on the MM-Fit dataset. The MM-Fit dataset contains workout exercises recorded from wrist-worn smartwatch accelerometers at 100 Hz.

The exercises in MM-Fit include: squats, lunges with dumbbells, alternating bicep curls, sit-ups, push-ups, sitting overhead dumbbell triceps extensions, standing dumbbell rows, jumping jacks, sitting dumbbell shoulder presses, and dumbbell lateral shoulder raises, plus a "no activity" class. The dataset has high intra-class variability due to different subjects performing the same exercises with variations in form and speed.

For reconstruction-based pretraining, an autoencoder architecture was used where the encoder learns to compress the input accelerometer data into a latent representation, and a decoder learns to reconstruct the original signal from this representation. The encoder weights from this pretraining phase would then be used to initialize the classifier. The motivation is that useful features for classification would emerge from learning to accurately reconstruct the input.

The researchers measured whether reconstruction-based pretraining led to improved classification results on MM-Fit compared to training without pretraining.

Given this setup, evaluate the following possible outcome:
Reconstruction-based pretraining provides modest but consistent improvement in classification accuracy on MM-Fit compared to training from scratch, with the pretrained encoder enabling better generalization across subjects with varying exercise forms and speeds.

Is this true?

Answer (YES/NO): NO